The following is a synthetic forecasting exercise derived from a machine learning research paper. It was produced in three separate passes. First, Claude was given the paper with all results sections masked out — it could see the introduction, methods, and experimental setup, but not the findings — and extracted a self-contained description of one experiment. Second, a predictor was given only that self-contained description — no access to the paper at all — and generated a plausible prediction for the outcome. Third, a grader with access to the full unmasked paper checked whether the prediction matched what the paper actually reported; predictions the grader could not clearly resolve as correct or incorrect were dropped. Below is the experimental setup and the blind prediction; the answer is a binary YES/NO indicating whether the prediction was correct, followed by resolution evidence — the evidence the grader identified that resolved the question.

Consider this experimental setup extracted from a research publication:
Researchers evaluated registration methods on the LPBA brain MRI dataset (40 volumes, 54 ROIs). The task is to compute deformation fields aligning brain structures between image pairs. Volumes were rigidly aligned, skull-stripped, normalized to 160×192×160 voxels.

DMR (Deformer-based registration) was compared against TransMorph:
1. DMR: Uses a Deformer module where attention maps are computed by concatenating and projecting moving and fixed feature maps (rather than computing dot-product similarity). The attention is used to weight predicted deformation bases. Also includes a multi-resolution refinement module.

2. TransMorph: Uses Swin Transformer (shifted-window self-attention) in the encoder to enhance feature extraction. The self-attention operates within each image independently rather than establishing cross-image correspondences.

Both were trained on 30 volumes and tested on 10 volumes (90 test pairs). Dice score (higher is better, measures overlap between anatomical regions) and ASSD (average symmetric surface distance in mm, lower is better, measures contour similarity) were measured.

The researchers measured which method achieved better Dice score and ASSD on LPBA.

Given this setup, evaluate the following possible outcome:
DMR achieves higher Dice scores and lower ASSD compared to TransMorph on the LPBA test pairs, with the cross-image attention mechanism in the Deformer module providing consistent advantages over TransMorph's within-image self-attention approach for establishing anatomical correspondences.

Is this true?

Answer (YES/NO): YES